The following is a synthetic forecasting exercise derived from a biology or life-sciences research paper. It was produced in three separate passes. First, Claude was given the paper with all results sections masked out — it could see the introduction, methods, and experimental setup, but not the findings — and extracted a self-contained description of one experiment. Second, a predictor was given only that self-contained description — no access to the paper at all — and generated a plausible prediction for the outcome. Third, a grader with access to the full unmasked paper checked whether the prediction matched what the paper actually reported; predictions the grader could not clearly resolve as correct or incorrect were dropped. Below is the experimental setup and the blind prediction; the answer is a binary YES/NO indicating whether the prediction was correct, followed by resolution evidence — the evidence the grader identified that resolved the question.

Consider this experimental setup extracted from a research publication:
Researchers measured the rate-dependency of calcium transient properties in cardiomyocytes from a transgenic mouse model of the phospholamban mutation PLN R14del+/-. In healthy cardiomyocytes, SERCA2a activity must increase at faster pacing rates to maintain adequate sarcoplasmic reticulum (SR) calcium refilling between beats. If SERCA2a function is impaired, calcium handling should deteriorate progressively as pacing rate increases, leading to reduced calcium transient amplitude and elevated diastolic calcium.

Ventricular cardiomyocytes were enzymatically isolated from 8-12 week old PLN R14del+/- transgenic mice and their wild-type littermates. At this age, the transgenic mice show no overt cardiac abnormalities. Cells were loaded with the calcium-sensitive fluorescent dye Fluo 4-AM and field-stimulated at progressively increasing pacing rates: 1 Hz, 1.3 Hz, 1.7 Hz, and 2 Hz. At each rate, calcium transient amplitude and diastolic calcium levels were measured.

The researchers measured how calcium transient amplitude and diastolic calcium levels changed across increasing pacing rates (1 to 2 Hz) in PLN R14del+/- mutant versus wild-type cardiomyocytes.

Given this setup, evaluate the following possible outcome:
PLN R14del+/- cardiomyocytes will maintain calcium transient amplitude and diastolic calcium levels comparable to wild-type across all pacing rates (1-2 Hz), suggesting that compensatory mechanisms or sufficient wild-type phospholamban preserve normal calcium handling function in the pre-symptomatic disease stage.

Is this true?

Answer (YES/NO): NO